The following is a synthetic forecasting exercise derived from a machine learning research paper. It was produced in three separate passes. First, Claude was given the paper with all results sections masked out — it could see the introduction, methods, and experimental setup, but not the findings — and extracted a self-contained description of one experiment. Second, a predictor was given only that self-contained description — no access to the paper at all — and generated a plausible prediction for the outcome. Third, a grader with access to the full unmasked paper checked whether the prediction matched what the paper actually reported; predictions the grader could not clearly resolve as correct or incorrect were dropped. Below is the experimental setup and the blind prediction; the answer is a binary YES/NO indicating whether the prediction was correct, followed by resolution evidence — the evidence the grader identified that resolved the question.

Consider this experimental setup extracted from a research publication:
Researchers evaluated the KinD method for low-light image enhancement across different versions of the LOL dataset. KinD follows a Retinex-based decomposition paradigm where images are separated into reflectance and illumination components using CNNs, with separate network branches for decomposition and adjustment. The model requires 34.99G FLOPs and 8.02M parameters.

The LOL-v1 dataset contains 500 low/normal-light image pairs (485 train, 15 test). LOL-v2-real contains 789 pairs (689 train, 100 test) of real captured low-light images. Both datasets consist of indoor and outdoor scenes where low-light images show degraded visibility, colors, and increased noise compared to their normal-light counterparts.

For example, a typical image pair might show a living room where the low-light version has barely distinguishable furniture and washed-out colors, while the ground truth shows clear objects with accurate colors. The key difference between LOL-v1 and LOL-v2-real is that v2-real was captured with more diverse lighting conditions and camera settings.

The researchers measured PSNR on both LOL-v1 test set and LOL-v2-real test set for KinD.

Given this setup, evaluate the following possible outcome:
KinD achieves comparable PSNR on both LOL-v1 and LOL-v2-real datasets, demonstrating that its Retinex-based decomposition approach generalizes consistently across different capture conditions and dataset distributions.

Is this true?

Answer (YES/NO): NO